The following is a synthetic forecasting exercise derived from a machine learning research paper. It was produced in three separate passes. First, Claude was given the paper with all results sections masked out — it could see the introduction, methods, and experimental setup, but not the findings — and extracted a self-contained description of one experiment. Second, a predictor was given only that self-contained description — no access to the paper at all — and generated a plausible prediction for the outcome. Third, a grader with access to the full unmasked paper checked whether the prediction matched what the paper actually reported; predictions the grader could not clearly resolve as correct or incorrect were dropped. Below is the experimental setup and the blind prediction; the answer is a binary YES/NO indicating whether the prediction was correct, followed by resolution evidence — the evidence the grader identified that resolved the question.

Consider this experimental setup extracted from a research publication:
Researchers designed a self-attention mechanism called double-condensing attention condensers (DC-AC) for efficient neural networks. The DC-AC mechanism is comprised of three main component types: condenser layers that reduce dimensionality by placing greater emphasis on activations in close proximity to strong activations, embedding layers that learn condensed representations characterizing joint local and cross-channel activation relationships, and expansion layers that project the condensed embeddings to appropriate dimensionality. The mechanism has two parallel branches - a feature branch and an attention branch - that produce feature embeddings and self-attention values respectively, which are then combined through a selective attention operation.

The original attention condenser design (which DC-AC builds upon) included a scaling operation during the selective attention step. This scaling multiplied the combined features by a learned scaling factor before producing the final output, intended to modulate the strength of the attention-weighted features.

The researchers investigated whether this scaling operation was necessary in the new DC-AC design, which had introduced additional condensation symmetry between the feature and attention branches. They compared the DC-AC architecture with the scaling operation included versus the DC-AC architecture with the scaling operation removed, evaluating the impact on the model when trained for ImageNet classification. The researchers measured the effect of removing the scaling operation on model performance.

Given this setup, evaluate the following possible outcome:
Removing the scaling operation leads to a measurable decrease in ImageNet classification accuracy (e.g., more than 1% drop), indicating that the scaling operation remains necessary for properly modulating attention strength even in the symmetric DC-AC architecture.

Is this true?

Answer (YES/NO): NO